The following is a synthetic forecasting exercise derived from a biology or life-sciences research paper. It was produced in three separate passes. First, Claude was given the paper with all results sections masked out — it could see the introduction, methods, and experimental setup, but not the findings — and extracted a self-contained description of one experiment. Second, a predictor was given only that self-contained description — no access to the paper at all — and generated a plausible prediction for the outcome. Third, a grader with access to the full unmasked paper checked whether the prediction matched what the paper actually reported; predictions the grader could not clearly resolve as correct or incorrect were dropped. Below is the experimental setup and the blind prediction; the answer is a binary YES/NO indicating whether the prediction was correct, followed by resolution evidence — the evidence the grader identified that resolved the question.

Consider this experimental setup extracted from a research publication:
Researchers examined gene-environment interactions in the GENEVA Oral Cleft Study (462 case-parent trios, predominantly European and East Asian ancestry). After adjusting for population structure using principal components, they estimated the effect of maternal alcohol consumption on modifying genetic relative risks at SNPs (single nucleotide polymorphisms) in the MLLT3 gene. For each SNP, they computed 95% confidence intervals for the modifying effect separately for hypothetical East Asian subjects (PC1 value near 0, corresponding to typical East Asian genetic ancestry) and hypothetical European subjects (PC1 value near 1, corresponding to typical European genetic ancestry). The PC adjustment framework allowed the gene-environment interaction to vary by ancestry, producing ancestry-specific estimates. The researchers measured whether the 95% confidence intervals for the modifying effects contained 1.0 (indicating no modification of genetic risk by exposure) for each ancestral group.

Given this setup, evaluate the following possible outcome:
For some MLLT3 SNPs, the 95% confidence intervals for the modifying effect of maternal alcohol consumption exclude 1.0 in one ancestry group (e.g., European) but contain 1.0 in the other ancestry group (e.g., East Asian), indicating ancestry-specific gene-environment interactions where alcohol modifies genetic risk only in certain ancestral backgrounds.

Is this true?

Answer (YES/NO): YES